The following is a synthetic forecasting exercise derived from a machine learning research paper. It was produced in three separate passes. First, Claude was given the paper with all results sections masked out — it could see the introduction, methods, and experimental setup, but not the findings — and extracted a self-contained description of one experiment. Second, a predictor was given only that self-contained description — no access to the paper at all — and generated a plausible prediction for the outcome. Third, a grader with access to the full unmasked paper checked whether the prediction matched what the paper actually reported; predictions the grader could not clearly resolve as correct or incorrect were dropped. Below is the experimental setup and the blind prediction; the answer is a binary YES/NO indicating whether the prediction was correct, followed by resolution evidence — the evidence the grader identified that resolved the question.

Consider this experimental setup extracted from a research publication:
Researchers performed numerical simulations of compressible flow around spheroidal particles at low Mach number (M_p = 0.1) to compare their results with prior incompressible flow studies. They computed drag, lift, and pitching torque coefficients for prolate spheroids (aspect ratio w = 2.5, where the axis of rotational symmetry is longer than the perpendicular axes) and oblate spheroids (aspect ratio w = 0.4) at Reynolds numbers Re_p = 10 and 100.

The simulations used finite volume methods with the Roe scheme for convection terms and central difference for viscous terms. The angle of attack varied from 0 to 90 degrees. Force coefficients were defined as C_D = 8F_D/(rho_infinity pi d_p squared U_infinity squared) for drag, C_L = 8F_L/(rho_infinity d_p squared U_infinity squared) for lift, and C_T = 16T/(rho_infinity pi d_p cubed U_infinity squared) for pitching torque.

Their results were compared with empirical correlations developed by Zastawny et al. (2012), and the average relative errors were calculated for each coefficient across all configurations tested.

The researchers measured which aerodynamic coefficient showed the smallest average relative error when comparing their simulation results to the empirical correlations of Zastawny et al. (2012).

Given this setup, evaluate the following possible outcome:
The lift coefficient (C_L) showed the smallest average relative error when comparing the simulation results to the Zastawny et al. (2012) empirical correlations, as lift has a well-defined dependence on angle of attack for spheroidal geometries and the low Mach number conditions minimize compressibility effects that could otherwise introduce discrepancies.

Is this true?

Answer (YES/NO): YES